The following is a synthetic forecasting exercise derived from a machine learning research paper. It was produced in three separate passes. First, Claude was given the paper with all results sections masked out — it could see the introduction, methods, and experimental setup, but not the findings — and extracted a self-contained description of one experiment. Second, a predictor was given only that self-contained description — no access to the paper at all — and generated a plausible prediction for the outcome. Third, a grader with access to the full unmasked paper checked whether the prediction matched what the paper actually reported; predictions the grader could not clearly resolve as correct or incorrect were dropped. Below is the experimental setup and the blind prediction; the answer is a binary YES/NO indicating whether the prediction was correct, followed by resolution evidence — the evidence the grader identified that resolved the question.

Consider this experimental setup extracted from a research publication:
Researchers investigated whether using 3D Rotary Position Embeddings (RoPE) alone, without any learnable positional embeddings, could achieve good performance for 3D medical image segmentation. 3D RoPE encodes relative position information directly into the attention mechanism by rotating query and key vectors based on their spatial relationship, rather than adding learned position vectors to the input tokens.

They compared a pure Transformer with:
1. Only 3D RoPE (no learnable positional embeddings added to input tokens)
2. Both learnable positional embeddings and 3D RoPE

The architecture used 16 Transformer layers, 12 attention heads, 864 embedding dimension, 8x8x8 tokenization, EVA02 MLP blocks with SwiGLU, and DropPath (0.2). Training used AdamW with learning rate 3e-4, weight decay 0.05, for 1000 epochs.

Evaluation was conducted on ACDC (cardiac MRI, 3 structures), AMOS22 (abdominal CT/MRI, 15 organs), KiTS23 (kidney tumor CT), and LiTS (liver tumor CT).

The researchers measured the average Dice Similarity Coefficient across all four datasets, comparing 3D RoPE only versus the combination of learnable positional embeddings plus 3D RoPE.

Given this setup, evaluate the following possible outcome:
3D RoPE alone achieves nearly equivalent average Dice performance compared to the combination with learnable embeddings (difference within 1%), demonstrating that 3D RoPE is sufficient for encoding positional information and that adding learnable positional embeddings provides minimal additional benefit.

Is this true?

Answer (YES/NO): YES